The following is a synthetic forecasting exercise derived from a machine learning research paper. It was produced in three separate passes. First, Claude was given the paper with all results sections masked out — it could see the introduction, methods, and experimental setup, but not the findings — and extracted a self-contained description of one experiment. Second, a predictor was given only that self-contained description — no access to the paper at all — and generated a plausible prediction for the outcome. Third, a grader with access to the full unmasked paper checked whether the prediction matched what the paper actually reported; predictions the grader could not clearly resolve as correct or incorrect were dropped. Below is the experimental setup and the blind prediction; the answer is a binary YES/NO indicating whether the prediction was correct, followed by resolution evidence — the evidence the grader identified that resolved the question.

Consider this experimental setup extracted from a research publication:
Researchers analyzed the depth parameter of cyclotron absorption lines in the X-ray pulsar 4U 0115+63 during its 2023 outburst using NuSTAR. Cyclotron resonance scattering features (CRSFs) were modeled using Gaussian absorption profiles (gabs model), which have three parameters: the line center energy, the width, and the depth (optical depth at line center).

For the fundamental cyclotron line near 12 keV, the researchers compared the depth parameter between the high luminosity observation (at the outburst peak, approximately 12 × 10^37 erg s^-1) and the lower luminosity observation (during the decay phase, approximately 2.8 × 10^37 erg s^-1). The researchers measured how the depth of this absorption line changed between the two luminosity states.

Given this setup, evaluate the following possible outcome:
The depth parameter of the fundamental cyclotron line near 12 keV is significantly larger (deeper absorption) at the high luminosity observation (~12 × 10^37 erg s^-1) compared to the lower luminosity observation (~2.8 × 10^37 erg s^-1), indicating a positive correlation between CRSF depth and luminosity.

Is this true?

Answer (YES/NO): YES